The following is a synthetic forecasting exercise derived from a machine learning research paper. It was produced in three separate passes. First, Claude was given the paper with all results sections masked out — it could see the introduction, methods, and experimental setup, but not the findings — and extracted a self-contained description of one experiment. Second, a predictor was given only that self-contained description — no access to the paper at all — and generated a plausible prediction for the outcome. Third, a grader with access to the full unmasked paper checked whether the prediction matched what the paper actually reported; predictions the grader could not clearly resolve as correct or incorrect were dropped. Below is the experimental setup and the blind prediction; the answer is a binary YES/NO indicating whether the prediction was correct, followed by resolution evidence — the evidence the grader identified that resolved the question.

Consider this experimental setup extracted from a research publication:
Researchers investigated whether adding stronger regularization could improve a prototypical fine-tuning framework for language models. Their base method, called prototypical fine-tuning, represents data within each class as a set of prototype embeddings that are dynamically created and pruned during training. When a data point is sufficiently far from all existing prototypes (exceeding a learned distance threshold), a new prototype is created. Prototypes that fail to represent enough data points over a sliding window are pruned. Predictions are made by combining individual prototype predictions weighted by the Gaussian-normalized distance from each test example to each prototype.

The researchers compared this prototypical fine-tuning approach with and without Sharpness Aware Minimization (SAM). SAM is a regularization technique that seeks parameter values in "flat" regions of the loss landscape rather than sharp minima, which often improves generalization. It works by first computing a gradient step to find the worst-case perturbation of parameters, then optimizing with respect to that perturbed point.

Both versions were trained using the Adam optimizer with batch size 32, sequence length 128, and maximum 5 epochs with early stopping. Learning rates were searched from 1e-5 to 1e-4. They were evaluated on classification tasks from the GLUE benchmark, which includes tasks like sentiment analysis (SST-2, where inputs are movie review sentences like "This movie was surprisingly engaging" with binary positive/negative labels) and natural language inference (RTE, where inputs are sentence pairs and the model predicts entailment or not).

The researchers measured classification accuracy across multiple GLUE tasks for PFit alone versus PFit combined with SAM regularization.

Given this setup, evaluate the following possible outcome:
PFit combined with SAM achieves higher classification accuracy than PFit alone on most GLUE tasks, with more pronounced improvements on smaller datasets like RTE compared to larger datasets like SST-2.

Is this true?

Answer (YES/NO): NO